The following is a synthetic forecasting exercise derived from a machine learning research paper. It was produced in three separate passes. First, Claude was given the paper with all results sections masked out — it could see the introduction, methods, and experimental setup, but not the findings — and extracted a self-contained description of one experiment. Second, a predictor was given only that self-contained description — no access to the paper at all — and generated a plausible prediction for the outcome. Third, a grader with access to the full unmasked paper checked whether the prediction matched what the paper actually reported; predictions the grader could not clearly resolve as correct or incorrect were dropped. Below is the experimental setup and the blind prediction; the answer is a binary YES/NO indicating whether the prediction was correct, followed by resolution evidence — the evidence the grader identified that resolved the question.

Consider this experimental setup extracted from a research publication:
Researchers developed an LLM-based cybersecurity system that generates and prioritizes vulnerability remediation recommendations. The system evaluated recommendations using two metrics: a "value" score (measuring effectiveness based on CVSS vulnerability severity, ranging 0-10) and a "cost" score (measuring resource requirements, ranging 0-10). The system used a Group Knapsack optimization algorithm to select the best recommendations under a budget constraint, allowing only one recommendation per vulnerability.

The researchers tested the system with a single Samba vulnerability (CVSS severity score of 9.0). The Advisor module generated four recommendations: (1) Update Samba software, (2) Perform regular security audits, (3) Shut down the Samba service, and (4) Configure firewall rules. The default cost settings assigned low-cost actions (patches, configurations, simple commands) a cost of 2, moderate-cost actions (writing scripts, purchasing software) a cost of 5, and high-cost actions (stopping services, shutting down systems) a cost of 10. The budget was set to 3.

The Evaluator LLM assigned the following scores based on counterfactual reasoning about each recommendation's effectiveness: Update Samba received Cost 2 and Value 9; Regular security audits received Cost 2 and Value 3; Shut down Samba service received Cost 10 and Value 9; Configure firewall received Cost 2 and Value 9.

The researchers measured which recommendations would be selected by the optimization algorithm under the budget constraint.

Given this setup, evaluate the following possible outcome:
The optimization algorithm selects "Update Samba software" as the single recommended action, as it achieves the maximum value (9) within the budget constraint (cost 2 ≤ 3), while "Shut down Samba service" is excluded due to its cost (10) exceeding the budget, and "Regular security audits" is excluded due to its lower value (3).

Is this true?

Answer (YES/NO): NO